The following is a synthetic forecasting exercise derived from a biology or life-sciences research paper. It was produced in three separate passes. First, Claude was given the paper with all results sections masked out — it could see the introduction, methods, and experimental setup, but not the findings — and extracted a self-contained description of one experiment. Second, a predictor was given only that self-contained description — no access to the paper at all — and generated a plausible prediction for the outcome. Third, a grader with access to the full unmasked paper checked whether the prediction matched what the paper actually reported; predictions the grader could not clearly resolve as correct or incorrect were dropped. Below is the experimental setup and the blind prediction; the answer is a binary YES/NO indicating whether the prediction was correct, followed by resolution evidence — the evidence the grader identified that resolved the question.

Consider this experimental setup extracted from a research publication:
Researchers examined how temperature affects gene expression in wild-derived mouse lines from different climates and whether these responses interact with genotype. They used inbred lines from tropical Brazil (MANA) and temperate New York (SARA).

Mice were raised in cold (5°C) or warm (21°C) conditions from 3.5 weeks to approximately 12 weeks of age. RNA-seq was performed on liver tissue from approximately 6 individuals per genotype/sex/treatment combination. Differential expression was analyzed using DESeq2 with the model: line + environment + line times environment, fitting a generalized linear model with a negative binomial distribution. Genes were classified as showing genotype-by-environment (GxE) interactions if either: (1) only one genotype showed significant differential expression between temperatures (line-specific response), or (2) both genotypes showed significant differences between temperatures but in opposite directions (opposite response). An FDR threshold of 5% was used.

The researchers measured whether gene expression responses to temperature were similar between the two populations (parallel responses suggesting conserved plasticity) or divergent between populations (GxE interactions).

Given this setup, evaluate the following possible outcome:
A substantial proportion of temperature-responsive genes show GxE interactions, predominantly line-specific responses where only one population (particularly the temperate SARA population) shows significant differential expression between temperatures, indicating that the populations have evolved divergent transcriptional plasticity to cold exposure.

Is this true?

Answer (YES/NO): NO